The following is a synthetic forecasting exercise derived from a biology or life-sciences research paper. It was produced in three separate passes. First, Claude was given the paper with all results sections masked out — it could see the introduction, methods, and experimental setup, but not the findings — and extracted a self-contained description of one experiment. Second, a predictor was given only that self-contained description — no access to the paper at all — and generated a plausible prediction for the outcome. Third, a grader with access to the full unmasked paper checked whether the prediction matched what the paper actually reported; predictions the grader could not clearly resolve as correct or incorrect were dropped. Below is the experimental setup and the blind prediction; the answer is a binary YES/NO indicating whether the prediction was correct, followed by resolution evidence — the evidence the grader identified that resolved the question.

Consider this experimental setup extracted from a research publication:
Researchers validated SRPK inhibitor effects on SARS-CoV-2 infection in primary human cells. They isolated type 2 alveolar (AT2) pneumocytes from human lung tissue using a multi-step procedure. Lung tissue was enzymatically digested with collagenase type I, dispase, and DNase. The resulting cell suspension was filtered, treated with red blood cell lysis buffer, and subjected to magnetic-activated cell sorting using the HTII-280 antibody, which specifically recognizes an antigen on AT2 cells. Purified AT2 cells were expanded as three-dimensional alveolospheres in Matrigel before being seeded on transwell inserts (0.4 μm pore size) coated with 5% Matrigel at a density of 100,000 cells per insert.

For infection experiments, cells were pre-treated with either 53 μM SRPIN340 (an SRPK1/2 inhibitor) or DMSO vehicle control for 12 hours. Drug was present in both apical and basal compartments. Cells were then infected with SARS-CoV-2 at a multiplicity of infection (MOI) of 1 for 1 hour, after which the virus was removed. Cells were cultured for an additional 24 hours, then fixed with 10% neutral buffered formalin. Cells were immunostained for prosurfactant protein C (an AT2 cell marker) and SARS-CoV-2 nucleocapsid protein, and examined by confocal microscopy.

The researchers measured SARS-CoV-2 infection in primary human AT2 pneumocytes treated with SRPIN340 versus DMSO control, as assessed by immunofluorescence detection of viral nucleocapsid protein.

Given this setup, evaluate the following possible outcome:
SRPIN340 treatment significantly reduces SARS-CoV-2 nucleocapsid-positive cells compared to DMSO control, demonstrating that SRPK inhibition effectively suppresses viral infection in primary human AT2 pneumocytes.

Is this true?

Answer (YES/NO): YES